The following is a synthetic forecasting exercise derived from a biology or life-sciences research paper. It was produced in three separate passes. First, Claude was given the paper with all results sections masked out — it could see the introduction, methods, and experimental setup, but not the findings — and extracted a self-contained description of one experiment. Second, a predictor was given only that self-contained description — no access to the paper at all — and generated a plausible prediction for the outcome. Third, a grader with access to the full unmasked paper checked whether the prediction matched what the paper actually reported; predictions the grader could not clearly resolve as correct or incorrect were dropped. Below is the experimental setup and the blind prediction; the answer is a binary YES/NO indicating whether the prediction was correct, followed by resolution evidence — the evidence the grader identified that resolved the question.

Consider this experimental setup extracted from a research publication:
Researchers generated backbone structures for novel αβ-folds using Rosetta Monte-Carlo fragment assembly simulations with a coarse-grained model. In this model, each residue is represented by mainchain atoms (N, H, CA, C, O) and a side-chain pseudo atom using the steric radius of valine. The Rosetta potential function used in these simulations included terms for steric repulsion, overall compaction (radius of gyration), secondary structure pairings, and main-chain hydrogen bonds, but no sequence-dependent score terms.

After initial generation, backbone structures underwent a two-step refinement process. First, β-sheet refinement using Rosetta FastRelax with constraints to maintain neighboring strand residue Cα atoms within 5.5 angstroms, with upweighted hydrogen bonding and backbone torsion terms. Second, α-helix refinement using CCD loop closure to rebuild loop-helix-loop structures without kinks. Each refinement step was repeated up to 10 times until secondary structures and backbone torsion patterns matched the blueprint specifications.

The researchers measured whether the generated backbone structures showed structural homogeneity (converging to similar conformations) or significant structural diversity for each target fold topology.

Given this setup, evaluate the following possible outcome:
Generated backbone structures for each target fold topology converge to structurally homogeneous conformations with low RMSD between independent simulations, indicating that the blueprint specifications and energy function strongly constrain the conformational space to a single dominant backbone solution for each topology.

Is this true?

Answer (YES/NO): NO